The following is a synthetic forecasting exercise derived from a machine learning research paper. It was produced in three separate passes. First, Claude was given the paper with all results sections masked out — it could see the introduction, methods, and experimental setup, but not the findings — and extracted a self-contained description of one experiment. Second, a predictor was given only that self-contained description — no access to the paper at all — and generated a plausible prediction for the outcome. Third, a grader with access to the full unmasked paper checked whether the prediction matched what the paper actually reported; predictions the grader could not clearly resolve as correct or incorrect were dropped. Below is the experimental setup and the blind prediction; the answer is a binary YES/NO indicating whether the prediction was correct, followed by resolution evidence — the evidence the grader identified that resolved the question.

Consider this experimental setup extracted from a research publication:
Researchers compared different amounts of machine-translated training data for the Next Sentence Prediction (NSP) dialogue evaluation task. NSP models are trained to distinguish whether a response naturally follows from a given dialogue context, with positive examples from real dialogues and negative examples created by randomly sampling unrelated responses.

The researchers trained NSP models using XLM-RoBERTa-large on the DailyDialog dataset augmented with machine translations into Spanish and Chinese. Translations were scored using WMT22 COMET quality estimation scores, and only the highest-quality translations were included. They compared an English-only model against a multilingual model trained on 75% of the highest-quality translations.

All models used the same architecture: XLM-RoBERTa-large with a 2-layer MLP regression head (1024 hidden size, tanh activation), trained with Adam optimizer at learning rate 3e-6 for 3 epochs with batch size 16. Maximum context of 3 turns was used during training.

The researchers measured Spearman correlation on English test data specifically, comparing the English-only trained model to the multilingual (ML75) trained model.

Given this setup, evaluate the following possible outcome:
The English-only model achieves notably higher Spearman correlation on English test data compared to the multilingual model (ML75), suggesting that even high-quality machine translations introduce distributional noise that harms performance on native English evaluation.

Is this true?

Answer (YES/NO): NO